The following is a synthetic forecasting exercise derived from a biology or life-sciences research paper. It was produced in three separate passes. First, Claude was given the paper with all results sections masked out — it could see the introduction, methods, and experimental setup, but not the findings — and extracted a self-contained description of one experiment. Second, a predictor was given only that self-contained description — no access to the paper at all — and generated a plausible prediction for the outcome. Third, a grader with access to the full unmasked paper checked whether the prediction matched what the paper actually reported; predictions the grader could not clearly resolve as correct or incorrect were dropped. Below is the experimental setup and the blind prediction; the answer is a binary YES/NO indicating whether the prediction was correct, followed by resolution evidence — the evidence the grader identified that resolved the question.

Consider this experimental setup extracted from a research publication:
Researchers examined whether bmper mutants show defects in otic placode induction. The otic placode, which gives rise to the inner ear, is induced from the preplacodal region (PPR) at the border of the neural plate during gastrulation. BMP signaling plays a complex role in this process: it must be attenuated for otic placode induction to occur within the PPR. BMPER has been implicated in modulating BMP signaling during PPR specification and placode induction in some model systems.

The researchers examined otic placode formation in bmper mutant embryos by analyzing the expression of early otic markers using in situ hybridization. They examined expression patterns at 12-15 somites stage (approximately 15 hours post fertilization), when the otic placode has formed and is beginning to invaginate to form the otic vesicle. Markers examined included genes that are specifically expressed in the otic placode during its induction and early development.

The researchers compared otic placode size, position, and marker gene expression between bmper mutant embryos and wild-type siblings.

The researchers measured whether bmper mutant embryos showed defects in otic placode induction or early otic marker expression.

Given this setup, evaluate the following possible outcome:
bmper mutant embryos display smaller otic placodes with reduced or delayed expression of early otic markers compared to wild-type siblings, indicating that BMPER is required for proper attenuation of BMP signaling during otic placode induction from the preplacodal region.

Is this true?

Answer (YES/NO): NO